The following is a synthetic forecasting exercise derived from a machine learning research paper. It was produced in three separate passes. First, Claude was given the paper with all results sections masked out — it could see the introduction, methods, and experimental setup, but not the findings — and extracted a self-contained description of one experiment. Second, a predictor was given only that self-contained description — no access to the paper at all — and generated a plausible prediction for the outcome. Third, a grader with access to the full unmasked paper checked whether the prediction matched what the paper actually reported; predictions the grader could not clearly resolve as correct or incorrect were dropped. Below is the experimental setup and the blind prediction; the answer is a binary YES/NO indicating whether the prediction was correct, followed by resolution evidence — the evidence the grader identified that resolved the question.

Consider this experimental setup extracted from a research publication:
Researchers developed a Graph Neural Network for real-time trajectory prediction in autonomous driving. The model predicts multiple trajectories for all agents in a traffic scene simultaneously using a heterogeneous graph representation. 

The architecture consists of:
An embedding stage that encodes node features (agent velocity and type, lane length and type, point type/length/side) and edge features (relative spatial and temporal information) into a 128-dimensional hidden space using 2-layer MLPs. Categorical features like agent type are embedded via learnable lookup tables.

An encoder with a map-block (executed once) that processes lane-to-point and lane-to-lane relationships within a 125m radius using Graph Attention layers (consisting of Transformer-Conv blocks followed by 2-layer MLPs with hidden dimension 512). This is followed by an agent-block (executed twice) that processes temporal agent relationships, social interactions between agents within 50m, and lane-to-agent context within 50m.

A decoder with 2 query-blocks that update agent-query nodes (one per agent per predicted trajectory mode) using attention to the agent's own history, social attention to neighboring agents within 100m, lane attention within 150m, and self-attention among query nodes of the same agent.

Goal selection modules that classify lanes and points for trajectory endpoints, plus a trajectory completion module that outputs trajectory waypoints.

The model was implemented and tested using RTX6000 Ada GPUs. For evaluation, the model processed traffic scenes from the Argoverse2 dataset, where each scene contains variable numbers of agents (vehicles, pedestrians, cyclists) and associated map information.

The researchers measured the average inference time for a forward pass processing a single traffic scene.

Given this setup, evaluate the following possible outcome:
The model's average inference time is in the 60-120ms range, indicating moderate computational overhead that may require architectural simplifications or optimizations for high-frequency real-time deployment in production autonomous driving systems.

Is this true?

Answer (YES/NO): YES